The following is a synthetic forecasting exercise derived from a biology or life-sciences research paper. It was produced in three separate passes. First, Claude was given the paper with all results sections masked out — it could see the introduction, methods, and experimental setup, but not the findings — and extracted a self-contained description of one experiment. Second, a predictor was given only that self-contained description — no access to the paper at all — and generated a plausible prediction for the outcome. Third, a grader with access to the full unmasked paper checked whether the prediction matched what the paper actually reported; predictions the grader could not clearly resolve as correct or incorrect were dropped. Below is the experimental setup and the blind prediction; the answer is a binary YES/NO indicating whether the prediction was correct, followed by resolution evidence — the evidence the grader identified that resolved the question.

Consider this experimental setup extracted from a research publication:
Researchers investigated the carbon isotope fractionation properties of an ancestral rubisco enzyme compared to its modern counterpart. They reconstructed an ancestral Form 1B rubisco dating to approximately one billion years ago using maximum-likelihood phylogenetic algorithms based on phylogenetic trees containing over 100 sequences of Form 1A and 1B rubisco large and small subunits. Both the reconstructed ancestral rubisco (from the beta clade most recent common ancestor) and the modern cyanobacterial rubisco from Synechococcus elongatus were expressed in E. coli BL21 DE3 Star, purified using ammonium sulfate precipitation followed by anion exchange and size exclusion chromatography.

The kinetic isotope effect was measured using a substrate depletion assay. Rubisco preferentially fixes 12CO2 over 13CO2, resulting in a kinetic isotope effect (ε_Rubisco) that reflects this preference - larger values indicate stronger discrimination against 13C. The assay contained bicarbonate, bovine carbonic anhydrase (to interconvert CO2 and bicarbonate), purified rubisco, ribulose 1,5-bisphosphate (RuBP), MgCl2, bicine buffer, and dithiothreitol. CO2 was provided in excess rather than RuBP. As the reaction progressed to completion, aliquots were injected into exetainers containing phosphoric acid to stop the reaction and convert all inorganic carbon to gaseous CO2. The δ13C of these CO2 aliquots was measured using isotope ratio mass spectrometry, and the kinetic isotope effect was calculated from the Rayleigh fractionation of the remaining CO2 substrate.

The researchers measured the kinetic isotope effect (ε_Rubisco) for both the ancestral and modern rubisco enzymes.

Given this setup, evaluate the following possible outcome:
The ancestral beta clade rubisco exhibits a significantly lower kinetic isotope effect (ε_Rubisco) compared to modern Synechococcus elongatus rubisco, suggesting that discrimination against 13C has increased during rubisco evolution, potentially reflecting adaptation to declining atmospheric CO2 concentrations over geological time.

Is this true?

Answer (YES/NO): YES